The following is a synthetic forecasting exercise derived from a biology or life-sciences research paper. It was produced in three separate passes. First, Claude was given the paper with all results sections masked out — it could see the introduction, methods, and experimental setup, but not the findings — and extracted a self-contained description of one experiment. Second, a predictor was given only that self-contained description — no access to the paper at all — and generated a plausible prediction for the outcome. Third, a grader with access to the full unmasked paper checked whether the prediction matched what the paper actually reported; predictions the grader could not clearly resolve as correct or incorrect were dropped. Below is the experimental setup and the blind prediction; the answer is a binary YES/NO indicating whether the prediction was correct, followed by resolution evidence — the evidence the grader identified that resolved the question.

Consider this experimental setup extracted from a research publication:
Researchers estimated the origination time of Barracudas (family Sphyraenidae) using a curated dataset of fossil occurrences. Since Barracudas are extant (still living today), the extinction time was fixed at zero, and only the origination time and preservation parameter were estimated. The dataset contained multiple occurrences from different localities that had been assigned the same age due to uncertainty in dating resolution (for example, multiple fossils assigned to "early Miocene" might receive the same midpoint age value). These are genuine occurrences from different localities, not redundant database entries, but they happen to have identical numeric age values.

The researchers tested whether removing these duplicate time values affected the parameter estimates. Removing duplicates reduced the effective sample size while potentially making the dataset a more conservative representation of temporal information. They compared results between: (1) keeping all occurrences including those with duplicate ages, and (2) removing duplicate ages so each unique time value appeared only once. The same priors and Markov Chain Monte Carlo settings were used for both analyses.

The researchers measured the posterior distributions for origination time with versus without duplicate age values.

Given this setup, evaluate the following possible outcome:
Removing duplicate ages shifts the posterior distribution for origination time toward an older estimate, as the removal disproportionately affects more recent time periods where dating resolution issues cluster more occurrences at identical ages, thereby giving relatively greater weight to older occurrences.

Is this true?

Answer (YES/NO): YES